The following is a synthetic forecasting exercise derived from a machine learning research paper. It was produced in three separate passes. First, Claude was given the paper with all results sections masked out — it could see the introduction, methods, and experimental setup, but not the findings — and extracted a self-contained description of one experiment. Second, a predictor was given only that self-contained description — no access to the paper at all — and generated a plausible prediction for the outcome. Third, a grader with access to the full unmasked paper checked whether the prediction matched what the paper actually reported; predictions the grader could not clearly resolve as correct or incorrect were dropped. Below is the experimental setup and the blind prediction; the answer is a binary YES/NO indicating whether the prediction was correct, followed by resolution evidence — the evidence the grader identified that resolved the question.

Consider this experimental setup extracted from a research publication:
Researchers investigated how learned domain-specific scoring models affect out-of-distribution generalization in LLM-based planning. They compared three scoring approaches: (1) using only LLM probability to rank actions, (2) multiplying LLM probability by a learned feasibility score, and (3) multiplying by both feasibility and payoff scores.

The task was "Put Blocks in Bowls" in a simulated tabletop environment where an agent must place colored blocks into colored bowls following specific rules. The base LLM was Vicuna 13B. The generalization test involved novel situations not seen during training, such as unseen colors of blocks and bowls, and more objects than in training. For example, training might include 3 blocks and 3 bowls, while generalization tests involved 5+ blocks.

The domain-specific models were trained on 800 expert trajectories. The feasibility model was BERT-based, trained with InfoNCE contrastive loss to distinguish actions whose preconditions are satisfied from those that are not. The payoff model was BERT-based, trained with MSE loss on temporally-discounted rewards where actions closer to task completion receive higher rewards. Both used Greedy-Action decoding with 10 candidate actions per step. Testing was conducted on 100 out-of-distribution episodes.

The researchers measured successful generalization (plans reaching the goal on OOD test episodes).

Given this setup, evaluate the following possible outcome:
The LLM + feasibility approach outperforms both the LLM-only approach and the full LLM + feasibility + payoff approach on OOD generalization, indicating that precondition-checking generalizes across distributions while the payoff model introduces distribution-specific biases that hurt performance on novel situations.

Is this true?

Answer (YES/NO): NO